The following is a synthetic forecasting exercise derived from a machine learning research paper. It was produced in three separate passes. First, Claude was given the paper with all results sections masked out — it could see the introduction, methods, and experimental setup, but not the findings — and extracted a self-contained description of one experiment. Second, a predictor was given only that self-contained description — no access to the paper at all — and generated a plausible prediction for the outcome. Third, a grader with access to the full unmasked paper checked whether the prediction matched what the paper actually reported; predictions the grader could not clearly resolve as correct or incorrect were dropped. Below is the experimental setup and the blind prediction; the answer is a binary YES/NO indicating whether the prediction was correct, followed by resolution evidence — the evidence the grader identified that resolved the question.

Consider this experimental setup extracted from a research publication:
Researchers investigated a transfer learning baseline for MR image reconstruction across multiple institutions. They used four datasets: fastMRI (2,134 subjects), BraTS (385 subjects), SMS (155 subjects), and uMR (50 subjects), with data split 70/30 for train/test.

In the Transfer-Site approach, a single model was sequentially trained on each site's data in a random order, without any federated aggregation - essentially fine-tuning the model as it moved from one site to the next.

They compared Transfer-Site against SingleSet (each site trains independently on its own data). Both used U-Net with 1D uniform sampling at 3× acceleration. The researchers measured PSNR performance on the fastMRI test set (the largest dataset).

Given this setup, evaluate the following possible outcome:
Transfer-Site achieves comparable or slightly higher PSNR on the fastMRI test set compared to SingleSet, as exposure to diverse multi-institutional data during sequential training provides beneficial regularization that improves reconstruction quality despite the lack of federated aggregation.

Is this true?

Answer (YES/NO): NO